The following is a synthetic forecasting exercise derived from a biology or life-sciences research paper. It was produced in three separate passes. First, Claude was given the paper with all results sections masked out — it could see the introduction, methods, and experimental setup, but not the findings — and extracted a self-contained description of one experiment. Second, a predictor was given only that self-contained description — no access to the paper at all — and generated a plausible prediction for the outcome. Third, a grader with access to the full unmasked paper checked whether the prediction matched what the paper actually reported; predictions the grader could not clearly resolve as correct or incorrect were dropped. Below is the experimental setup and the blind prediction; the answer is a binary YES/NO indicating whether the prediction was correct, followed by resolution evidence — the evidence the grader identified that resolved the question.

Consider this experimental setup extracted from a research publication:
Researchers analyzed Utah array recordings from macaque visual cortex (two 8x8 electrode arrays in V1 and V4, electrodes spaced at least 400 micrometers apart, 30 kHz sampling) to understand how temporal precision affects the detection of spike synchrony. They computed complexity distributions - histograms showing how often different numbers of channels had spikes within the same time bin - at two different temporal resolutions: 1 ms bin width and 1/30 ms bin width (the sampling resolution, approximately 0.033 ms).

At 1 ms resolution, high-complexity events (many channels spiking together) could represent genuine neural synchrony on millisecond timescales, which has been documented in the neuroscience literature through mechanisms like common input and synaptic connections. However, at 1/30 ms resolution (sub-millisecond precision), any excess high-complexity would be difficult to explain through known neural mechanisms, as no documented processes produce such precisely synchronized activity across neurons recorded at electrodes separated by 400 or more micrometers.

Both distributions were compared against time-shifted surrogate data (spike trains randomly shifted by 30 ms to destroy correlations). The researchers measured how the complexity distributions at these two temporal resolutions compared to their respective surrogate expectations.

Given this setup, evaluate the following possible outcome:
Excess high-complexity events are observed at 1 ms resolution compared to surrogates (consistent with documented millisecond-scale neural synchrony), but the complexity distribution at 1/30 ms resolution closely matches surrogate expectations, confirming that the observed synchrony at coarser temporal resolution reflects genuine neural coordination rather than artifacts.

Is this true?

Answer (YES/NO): NO